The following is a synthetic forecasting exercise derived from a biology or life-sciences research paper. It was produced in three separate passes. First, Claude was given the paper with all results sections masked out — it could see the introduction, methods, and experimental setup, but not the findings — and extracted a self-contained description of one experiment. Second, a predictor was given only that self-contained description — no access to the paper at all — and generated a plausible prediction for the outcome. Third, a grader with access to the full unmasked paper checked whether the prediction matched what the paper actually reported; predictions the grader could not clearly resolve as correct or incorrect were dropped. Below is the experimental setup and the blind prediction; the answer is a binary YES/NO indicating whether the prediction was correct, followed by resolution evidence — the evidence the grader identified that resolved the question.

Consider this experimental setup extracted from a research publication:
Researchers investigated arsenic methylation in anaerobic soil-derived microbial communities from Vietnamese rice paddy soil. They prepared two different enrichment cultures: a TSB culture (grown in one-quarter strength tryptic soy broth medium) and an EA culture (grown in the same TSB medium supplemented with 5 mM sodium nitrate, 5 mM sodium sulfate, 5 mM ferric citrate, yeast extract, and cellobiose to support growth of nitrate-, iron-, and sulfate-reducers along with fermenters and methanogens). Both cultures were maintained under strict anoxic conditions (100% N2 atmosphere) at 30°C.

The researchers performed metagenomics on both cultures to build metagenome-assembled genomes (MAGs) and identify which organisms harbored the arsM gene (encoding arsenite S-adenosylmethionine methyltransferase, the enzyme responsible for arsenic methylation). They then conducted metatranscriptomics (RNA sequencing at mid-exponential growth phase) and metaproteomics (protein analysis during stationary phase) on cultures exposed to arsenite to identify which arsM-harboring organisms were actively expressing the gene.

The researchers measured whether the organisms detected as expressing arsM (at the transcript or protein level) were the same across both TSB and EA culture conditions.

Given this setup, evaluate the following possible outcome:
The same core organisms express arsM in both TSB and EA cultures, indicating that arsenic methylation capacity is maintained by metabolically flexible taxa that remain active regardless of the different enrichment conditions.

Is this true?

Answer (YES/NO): NO